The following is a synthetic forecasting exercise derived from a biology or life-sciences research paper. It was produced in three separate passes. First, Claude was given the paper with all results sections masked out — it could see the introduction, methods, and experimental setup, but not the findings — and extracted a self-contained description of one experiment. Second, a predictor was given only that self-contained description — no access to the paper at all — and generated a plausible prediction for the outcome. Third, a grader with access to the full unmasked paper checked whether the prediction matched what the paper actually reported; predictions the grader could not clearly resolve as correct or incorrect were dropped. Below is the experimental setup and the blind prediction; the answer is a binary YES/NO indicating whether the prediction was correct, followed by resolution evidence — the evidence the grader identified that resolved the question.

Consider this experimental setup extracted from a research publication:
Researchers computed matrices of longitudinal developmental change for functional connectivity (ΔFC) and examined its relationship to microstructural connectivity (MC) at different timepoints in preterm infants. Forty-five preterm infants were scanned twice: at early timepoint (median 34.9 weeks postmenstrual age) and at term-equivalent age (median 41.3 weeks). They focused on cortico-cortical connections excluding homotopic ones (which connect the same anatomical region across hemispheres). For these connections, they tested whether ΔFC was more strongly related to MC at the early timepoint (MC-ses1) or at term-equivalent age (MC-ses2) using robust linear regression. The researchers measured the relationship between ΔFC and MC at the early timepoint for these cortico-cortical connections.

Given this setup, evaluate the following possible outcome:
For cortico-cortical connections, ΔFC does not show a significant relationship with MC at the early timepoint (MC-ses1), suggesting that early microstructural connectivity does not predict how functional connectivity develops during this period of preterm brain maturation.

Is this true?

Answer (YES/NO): NO